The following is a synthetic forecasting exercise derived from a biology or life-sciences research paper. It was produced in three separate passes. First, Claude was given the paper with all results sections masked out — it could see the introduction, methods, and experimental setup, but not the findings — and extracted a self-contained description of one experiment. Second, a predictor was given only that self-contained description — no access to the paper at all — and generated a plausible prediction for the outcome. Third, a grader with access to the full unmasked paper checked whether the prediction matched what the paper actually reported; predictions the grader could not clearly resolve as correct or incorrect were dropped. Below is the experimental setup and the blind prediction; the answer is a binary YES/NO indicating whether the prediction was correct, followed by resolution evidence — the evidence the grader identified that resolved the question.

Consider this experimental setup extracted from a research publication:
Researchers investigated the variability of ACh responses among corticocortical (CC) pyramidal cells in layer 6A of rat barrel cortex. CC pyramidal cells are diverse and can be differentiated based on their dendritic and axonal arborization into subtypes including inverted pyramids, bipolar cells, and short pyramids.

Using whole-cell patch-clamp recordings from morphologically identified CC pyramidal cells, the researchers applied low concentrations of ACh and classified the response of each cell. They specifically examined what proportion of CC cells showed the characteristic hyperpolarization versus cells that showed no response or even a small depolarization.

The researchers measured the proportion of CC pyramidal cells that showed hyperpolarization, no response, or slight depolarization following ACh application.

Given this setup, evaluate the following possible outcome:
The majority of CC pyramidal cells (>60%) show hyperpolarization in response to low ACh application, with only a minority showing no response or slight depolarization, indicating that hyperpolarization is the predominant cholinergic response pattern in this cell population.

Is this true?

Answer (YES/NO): YES